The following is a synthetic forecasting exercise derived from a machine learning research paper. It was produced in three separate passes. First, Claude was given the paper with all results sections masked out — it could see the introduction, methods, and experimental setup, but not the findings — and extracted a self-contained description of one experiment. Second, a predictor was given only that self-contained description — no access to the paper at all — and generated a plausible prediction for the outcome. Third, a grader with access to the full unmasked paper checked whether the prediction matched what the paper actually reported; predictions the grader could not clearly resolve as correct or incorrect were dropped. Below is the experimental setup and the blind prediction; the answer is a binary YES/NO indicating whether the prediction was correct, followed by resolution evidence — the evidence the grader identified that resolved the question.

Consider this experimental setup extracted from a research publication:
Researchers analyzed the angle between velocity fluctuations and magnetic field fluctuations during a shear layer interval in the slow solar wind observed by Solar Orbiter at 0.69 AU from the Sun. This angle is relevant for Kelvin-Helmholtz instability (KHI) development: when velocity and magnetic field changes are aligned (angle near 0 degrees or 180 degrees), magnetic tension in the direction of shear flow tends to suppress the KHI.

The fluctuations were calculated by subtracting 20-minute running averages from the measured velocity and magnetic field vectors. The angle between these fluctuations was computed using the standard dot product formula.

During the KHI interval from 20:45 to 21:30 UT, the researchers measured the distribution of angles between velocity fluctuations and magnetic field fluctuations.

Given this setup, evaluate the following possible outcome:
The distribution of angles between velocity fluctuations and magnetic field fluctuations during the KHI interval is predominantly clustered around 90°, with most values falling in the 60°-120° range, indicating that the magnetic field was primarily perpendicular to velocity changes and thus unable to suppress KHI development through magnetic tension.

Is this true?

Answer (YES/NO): NO